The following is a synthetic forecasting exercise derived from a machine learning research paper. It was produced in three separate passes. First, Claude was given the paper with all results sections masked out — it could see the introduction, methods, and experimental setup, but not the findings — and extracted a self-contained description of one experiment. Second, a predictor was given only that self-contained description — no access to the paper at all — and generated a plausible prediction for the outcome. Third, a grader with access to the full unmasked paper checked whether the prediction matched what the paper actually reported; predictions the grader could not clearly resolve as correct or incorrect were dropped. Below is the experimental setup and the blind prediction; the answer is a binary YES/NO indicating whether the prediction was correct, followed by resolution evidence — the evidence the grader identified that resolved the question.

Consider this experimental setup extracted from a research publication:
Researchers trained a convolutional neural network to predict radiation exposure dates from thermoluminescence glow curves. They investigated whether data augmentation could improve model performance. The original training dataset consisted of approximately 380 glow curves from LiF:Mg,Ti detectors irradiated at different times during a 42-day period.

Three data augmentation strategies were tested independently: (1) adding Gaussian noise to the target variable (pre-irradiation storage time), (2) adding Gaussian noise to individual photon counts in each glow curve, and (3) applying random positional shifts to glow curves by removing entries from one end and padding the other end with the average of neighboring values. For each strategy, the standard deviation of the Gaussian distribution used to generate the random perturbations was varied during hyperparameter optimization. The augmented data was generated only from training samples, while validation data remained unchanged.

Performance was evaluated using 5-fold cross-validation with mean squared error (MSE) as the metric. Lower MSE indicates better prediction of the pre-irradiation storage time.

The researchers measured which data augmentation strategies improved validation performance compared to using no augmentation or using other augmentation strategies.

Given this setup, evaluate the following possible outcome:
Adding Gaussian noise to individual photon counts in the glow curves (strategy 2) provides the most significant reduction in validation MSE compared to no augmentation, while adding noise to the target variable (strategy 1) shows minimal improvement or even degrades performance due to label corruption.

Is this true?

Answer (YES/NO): NO